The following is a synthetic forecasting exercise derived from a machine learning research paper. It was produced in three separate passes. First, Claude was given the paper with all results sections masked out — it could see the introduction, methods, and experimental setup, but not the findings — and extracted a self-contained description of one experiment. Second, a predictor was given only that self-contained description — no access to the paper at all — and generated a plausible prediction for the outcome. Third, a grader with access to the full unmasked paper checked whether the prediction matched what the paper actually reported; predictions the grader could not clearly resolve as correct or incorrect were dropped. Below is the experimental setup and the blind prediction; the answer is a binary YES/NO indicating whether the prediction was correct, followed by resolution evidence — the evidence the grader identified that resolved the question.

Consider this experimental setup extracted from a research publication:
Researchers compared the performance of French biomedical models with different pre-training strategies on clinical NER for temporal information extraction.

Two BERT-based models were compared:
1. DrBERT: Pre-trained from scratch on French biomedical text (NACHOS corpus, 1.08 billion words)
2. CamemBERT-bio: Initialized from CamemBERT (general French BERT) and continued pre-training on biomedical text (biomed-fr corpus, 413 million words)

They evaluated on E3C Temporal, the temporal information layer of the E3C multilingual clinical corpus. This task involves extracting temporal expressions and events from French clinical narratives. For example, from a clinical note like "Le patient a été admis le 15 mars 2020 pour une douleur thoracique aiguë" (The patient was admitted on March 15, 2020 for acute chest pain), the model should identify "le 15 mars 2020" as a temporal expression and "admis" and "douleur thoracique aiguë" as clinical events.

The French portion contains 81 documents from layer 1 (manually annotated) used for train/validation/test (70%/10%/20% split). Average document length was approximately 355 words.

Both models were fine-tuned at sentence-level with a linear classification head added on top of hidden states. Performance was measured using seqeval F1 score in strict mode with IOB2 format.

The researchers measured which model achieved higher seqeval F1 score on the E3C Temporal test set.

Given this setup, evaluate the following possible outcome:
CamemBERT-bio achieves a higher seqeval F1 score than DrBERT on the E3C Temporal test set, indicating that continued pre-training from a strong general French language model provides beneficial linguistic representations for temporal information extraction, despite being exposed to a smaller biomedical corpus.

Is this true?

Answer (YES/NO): YES